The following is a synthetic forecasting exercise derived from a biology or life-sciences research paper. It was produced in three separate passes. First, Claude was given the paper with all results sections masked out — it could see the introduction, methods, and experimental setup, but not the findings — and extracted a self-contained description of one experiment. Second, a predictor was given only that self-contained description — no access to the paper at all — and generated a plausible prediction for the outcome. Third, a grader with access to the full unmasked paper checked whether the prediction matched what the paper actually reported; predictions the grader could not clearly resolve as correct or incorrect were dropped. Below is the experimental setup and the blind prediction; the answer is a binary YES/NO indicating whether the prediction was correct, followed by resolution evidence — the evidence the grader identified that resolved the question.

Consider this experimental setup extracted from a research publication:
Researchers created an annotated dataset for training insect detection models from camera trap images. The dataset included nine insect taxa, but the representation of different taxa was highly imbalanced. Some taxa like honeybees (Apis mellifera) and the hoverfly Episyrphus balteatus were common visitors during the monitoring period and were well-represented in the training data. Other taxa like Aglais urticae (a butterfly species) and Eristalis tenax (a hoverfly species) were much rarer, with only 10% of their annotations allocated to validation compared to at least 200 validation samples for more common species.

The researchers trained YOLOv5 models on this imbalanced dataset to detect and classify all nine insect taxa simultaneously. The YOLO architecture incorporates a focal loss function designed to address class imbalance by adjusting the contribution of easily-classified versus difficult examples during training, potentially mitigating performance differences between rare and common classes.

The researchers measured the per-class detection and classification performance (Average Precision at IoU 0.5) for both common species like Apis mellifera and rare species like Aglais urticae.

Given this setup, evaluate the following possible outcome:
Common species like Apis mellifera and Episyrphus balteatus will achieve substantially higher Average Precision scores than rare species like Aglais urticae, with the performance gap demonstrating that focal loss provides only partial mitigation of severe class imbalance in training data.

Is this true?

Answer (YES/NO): NO